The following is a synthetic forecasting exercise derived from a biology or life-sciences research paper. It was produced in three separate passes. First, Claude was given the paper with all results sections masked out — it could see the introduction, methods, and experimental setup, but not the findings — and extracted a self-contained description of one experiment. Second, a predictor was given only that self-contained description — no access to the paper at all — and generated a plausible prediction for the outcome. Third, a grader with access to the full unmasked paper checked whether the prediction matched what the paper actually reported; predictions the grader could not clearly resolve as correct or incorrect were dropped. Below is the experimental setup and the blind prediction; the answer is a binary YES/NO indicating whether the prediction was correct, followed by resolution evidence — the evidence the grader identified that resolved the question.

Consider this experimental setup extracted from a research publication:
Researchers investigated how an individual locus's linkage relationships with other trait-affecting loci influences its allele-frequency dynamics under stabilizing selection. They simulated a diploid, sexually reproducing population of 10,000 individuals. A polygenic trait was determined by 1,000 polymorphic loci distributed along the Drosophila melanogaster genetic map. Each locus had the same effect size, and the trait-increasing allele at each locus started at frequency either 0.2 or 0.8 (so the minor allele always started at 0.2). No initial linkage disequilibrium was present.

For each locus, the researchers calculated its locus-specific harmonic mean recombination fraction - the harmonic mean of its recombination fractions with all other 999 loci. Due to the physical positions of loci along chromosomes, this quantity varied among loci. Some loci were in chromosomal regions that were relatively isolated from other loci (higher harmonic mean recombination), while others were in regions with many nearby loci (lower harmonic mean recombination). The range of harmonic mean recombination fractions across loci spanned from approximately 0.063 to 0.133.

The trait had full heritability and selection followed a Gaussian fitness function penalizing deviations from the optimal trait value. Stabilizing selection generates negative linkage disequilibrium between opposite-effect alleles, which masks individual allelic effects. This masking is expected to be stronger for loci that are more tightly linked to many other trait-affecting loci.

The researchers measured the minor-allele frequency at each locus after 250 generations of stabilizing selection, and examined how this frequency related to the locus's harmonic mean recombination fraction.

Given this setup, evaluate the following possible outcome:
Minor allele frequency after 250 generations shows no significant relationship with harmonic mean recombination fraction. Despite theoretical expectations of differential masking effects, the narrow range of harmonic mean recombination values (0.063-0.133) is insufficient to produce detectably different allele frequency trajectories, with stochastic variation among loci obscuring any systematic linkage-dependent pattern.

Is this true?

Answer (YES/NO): NO